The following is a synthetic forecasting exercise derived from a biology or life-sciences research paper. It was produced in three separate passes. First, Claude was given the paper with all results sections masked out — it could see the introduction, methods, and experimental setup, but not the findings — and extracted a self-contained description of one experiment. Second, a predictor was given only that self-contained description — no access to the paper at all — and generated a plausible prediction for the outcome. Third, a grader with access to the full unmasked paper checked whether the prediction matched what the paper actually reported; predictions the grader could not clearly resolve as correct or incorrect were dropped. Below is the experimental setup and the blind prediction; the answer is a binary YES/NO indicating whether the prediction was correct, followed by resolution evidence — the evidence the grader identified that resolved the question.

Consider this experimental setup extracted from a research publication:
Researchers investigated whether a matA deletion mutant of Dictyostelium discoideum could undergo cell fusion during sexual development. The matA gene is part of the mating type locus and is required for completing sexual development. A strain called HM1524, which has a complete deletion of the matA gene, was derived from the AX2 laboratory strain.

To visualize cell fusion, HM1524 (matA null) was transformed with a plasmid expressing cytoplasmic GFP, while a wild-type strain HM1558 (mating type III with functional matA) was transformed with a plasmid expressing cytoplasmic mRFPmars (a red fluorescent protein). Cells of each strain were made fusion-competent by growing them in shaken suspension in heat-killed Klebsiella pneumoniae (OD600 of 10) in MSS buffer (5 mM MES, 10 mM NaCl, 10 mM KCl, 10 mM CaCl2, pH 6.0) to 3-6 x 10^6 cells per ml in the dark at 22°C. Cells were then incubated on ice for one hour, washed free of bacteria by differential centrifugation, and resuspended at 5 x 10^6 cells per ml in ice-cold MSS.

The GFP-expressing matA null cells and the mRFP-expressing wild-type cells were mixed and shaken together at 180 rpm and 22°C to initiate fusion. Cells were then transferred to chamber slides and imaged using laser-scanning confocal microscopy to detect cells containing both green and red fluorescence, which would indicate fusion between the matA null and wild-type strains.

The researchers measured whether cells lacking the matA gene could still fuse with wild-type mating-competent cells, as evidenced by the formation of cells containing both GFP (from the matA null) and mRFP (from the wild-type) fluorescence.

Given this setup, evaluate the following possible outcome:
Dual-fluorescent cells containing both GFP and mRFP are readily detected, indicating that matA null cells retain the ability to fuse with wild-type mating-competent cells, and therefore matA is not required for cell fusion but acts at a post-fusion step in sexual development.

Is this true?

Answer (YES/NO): YES